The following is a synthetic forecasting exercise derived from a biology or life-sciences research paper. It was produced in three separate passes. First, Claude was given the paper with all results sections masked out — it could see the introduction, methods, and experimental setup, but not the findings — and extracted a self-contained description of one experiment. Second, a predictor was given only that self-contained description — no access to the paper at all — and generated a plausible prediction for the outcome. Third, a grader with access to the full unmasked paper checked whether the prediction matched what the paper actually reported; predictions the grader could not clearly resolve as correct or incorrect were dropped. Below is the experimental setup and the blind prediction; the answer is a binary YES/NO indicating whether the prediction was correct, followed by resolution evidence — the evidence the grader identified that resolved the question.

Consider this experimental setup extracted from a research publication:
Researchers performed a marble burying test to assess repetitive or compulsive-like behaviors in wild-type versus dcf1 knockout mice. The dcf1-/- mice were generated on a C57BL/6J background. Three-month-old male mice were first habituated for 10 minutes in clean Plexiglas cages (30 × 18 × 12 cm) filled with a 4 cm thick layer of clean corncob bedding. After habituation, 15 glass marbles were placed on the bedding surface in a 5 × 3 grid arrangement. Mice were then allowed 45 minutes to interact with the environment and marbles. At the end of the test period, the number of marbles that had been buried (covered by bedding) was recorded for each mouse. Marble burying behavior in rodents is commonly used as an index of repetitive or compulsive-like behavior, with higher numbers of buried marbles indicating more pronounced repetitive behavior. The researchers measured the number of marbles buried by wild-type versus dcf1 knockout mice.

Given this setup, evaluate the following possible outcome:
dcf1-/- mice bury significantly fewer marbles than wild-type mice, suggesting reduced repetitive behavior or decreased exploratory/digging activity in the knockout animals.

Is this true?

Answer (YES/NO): NO